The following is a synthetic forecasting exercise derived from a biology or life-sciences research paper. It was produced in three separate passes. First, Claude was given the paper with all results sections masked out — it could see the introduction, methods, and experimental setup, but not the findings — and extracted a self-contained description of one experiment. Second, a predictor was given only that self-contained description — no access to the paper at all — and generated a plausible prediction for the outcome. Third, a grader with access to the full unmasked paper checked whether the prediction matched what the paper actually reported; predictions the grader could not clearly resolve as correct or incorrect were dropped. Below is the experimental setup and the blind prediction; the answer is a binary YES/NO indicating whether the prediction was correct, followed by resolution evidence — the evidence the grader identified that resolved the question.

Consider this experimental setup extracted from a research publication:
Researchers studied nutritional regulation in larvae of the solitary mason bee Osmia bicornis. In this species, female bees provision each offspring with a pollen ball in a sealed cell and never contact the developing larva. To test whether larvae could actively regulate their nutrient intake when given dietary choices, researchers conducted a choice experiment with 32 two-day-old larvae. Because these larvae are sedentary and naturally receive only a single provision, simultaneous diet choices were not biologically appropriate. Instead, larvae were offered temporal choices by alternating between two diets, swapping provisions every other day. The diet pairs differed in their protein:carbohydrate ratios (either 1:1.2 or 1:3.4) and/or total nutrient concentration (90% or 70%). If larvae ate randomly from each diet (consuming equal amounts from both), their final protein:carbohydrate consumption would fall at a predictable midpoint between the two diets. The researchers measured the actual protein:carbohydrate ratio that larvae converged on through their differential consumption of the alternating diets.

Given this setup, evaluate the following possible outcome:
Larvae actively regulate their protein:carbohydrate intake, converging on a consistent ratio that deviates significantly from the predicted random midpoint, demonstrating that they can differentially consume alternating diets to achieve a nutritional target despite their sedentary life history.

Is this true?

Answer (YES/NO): YES